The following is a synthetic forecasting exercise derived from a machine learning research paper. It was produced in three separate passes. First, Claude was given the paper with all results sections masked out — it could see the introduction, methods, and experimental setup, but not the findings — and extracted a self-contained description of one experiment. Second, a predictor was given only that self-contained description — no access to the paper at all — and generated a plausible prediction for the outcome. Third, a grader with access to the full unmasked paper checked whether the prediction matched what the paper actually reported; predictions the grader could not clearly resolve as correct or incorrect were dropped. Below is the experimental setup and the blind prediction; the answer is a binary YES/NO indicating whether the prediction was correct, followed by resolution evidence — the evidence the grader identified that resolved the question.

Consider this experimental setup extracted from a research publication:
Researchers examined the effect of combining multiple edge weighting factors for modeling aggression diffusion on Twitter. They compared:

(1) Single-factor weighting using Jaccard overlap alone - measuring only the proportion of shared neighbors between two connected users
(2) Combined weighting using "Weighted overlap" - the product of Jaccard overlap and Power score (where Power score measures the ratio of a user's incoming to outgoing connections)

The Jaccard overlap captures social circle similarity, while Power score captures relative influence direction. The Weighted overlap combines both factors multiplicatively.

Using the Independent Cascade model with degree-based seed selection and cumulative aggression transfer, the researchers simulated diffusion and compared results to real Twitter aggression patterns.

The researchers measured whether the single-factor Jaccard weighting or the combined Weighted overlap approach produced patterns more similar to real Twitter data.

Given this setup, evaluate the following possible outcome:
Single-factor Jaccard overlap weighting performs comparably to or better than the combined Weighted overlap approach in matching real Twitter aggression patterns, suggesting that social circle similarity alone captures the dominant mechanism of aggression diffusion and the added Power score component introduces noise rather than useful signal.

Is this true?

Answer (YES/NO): YES